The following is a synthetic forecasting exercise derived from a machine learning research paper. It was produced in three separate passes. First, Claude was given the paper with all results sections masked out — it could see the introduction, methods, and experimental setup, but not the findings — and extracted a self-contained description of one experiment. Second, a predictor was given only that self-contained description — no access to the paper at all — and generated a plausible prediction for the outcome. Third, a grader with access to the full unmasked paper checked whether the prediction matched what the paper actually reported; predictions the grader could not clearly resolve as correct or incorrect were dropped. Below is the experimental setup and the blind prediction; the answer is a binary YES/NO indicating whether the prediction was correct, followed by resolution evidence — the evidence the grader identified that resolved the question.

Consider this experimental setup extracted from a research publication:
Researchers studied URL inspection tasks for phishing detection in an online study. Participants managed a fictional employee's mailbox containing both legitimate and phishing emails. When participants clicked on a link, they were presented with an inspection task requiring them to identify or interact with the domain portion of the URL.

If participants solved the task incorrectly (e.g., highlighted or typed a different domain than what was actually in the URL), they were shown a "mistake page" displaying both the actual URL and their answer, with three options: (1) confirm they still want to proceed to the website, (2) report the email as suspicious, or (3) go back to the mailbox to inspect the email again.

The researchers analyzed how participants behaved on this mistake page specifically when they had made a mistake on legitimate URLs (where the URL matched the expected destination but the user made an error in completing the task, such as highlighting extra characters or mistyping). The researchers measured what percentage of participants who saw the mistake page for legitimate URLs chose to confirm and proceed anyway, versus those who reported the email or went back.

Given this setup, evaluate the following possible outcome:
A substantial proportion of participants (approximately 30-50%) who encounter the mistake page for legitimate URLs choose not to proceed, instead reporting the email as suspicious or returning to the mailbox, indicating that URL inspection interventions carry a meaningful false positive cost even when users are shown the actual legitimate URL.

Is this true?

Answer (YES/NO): NO